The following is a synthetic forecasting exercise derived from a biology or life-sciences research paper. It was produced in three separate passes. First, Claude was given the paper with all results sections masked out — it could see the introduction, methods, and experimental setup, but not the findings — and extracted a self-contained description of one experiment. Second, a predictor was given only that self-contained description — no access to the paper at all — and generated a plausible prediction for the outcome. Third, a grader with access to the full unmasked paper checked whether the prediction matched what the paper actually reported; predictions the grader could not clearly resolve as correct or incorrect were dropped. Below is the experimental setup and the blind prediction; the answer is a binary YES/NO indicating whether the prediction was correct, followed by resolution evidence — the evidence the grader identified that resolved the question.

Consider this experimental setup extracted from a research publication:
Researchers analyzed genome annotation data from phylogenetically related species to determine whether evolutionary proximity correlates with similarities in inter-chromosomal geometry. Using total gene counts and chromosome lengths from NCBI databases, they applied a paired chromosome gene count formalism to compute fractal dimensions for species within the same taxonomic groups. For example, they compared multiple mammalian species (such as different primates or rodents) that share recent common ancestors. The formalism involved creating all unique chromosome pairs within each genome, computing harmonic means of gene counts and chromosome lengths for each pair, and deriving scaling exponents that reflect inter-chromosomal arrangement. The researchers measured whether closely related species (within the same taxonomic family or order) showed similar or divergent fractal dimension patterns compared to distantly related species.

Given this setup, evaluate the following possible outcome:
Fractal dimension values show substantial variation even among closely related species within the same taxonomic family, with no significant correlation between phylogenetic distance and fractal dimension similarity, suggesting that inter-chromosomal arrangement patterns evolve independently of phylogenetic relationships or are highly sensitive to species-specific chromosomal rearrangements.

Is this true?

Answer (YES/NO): NO